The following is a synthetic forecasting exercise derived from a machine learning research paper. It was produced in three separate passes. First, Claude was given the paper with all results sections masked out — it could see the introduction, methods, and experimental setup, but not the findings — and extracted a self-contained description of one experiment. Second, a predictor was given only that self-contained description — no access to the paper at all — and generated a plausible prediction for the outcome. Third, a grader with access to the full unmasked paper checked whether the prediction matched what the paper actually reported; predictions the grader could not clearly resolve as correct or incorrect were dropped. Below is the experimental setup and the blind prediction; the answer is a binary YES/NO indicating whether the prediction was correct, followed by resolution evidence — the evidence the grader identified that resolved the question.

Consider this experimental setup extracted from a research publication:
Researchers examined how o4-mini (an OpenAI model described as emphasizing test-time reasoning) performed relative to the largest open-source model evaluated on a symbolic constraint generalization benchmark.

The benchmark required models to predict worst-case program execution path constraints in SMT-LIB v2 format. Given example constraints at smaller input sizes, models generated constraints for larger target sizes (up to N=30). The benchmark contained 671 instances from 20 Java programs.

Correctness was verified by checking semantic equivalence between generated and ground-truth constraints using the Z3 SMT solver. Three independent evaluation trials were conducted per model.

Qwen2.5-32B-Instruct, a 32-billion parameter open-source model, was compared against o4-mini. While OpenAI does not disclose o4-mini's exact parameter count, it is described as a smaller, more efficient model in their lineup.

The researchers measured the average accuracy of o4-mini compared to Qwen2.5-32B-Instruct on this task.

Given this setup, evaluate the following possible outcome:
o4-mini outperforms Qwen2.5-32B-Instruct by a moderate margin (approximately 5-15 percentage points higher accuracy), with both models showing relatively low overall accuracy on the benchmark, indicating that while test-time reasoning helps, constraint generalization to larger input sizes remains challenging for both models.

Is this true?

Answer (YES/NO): NO